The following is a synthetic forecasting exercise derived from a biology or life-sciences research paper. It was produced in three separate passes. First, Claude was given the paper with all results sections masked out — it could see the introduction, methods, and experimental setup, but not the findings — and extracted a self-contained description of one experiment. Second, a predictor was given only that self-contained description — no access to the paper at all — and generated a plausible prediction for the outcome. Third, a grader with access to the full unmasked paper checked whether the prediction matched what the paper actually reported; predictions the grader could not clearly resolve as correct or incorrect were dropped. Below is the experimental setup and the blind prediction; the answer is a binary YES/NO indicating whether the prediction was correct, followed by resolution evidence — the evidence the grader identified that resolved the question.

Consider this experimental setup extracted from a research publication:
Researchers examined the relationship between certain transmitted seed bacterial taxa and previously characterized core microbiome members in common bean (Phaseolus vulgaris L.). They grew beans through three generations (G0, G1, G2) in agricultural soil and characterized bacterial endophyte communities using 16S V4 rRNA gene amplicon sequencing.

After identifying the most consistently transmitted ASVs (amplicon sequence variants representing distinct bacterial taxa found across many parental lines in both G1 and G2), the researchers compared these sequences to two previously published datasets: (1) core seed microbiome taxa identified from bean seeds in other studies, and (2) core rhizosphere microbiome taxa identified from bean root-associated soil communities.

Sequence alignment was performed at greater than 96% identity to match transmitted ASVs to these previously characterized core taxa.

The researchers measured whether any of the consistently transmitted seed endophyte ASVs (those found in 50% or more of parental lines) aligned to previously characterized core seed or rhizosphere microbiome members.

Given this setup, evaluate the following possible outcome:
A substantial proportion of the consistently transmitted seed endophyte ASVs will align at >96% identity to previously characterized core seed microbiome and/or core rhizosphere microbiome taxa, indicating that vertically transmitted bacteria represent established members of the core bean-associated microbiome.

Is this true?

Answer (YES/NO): NO